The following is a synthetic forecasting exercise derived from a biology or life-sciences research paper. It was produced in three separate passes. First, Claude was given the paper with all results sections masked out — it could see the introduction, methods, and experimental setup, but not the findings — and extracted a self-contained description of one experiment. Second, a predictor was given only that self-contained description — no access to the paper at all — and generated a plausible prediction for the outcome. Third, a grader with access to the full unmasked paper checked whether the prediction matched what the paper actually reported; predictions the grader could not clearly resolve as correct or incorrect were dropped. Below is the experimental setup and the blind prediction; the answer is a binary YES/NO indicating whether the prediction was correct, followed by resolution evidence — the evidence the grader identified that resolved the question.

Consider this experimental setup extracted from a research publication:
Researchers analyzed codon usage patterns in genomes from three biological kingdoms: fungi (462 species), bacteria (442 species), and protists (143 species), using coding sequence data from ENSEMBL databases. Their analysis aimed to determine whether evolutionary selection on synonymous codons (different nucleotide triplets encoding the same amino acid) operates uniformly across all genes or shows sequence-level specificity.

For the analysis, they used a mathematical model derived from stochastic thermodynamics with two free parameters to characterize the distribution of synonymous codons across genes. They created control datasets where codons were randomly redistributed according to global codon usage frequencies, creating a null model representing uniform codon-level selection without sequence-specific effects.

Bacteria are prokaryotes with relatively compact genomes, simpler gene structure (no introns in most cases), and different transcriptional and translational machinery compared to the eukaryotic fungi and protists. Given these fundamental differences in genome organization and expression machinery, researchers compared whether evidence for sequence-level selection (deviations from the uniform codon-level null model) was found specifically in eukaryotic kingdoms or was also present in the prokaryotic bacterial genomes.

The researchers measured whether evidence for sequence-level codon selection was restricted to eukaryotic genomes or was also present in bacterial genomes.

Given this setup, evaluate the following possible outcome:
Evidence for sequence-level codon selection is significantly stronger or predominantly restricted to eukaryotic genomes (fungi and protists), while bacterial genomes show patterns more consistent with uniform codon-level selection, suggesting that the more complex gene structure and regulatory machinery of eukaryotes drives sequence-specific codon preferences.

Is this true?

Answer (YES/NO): NO